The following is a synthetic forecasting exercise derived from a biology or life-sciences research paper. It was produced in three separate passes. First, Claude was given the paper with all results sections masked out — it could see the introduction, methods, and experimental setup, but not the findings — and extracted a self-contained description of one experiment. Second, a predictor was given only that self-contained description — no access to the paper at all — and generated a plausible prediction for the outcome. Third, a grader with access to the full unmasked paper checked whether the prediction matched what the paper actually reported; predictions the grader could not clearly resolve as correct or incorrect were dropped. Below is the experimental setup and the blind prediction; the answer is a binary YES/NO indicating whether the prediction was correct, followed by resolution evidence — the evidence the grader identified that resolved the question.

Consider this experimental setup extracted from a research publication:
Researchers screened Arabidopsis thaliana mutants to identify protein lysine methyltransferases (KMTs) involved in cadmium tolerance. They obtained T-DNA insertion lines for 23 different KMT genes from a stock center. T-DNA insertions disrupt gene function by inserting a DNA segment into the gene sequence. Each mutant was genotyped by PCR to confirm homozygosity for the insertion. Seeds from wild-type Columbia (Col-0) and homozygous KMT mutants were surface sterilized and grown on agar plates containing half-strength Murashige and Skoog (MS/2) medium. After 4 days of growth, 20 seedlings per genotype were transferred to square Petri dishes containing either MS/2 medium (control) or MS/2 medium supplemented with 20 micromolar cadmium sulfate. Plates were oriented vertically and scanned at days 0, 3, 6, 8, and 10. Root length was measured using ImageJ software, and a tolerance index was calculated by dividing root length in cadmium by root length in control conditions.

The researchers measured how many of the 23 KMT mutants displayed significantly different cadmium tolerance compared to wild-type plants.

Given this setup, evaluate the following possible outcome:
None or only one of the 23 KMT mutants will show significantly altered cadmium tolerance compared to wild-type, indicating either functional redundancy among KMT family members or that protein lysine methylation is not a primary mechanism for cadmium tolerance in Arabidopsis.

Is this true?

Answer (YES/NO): NO